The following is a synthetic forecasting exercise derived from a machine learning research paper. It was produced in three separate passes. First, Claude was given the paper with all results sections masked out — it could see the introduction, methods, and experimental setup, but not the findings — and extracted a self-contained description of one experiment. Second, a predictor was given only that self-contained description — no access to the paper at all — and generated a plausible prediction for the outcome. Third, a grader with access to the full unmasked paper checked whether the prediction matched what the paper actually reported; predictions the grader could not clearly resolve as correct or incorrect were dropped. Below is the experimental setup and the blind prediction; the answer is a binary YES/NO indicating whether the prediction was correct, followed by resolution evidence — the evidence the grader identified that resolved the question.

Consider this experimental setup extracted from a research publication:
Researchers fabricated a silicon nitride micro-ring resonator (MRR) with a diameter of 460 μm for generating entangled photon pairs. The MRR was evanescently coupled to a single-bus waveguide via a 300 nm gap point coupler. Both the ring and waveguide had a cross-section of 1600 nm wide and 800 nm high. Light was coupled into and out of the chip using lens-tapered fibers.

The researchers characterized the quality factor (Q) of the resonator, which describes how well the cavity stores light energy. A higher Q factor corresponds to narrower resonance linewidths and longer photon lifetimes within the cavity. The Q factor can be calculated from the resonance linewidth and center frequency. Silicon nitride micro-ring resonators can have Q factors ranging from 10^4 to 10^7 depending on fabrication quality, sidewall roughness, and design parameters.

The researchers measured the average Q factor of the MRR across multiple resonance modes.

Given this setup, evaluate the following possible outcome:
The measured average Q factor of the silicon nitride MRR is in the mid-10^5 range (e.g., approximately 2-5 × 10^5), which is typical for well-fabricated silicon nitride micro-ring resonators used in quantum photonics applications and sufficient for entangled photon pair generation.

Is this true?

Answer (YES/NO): YES